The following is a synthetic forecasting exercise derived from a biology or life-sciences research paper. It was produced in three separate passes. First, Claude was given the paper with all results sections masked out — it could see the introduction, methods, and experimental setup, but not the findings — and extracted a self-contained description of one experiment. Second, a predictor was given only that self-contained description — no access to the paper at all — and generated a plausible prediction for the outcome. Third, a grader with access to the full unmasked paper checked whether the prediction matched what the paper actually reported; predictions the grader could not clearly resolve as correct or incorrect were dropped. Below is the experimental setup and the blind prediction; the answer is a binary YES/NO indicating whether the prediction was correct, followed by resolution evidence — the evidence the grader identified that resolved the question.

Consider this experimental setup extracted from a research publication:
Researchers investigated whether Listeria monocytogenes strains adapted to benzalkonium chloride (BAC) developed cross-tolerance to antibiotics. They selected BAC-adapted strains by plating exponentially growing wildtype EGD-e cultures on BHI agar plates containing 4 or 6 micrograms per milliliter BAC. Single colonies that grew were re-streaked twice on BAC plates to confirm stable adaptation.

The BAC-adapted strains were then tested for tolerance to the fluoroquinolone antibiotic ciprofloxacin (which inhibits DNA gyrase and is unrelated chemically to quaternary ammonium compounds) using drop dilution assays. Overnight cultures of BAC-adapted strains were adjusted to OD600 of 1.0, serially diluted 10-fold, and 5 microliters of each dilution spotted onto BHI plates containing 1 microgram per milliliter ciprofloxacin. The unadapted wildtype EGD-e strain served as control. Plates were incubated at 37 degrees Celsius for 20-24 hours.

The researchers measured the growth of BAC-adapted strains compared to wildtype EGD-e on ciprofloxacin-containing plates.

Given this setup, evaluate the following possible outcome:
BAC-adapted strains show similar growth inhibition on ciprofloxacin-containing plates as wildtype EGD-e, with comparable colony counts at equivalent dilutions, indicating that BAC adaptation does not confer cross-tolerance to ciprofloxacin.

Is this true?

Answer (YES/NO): NO